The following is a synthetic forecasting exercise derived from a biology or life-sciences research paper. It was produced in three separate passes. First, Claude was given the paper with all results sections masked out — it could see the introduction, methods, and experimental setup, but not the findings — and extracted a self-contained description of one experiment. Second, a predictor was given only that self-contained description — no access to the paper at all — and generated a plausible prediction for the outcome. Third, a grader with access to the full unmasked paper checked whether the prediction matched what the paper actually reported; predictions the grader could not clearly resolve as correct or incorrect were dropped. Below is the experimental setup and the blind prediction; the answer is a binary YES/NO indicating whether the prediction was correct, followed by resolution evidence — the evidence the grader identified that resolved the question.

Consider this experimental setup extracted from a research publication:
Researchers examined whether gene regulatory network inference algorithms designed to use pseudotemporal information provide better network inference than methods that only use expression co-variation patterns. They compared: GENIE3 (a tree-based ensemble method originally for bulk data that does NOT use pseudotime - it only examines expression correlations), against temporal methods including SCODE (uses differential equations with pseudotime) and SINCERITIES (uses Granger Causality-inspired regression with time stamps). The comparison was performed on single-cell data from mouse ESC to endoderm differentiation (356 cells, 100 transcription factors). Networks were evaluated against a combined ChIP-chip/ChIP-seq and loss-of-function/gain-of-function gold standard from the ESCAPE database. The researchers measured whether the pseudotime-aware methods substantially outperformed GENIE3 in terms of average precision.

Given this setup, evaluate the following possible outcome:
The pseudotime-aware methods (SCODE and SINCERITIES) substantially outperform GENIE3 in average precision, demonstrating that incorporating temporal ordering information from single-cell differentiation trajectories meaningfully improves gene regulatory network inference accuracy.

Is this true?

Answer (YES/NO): NO